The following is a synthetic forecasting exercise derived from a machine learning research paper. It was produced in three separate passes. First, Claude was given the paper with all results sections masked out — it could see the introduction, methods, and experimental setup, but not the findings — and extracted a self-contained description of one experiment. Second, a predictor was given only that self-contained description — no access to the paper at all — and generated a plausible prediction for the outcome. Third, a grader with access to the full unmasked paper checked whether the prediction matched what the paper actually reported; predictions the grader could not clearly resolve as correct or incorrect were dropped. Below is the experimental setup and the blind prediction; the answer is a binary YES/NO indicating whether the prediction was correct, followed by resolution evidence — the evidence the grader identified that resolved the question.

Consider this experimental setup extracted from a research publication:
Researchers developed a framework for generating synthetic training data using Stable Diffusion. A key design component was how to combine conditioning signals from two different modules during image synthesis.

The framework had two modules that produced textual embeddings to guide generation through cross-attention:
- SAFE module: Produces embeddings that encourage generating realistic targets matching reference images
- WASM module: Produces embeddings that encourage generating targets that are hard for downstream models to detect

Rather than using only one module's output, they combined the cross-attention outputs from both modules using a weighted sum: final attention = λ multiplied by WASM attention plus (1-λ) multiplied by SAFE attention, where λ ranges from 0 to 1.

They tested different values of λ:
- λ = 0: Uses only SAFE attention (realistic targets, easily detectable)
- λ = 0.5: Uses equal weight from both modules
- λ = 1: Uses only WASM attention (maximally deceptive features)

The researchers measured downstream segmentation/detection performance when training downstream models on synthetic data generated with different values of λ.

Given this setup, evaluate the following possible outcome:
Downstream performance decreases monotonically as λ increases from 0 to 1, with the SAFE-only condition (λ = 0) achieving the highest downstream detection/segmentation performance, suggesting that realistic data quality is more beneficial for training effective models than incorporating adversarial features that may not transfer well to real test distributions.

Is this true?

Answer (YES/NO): NO